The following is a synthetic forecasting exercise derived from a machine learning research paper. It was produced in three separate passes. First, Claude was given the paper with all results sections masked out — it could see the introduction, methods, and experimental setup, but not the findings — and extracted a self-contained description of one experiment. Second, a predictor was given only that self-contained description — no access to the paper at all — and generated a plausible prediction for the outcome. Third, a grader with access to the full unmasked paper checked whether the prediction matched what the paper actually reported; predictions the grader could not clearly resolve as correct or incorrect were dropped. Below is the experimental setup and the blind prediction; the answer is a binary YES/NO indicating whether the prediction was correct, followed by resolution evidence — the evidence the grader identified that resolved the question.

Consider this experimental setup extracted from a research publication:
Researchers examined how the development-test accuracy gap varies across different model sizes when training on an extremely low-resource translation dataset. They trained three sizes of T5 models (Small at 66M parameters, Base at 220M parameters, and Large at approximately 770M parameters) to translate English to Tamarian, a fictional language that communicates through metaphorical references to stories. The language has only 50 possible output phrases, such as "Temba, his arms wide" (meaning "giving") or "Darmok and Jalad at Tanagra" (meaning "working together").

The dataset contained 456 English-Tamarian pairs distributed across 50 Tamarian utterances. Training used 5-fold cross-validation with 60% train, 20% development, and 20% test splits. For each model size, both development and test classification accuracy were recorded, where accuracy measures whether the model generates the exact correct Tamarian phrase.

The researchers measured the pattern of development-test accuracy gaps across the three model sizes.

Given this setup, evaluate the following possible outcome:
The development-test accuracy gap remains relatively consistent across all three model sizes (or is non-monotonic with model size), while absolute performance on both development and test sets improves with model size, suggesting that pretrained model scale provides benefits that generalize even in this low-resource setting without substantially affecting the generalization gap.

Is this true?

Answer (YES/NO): YES